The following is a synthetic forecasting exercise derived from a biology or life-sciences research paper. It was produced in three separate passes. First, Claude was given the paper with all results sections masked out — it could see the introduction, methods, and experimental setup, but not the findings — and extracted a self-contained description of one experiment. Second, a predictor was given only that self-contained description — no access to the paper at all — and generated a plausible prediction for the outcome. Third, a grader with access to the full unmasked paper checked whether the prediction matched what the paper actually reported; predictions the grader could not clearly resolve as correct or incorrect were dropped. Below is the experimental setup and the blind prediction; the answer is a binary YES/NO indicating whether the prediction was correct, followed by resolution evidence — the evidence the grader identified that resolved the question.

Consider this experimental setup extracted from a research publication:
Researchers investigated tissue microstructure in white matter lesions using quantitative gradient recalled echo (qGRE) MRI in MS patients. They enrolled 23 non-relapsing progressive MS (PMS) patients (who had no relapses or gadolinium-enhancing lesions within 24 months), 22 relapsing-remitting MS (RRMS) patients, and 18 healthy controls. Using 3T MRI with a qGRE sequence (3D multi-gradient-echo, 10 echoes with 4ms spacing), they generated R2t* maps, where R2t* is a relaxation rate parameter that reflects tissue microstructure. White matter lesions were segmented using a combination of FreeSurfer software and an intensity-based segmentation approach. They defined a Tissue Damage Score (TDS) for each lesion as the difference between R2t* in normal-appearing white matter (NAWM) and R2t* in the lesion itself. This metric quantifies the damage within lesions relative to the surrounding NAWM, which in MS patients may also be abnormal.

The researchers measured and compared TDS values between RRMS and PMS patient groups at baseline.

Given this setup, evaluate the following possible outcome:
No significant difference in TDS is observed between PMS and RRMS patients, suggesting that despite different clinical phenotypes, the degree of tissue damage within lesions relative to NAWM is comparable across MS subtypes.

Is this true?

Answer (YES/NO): NO